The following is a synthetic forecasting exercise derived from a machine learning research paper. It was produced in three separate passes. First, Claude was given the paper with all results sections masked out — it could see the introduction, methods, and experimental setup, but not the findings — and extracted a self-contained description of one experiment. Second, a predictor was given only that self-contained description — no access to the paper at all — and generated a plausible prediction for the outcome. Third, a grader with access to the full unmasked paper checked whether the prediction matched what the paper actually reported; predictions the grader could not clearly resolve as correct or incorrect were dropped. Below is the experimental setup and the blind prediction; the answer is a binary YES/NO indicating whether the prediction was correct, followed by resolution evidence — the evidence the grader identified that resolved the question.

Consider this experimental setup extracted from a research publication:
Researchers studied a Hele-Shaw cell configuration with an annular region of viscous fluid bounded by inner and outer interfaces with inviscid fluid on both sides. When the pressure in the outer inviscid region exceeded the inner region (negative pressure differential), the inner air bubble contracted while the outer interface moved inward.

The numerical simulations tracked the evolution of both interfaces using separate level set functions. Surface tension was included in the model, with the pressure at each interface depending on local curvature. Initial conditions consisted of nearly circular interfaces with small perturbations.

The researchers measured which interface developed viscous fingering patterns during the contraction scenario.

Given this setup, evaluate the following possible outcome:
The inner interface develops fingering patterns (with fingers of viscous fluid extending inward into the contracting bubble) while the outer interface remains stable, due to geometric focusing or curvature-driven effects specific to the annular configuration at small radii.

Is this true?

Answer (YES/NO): NO